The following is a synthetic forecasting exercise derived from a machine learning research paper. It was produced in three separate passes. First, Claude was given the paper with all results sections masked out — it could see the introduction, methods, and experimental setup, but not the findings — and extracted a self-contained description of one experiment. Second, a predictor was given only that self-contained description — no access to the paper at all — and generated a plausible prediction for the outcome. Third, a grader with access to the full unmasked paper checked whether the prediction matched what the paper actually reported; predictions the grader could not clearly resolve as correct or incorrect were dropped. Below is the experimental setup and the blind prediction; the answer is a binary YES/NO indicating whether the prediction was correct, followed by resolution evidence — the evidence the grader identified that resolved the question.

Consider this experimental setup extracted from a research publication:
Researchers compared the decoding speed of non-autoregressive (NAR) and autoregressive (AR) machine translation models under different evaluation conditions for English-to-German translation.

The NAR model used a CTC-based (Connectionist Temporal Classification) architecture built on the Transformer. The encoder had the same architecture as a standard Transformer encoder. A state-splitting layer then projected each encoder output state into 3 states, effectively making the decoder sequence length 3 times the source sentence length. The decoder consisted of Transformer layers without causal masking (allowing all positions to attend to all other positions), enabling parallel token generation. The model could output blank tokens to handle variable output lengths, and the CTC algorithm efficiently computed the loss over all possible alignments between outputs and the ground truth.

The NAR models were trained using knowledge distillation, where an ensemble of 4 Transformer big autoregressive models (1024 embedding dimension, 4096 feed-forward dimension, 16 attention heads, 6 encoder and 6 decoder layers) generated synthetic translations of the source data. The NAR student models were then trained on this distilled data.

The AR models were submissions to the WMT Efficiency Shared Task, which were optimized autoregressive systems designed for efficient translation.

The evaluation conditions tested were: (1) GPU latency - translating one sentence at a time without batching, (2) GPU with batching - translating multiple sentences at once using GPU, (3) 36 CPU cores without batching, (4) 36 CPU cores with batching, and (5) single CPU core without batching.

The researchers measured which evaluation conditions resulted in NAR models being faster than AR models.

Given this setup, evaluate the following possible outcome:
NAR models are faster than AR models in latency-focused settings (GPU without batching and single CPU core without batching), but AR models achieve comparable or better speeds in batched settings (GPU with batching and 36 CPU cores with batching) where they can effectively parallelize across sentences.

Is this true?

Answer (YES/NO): NO